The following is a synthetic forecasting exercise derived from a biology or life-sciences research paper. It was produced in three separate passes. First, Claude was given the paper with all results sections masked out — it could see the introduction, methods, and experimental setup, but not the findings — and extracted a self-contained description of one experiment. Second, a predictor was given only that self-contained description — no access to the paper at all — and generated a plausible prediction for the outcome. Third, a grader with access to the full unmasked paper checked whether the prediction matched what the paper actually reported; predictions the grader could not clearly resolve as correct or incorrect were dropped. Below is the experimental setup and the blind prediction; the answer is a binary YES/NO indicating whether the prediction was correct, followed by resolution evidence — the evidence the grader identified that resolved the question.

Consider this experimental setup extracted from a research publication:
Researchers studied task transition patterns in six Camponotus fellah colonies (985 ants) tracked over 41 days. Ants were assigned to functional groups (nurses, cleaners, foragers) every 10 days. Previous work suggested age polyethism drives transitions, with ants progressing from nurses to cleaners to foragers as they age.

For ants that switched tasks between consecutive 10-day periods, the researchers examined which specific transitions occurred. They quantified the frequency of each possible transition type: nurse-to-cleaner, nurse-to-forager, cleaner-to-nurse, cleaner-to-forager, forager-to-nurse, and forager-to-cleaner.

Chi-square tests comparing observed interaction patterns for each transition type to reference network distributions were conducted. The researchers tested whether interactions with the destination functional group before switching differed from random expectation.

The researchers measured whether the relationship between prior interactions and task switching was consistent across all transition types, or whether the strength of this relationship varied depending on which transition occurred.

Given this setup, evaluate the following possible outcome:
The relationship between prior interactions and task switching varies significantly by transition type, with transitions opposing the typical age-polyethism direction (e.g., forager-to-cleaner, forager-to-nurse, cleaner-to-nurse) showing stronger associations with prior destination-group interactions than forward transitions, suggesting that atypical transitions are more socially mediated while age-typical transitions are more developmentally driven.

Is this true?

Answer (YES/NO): NO